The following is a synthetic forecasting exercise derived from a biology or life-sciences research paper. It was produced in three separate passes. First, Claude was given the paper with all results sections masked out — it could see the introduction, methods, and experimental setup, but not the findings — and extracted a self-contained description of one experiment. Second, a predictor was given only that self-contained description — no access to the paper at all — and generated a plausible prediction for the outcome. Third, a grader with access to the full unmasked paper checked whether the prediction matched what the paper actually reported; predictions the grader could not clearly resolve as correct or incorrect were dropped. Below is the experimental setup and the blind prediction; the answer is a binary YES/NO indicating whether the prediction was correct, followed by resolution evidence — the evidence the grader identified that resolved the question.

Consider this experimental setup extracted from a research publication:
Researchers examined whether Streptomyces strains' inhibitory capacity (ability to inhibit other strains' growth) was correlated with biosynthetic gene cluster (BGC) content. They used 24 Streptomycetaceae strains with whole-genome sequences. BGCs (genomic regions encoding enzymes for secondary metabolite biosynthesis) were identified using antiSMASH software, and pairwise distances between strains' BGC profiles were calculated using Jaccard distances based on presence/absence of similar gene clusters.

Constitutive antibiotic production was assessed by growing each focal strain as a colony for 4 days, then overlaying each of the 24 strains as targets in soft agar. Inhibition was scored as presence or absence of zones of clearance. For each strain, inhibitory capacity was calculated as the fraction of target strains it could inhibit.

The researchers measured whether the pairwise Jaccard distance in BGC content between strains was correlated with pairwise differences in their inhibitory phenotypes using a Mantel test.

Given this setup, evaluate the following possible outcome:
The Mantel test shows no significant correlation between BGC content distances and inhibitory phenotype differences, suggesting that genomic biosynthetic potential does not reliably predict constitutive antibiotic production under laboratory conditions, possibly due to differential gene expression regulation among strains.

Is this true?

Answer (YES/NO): NO